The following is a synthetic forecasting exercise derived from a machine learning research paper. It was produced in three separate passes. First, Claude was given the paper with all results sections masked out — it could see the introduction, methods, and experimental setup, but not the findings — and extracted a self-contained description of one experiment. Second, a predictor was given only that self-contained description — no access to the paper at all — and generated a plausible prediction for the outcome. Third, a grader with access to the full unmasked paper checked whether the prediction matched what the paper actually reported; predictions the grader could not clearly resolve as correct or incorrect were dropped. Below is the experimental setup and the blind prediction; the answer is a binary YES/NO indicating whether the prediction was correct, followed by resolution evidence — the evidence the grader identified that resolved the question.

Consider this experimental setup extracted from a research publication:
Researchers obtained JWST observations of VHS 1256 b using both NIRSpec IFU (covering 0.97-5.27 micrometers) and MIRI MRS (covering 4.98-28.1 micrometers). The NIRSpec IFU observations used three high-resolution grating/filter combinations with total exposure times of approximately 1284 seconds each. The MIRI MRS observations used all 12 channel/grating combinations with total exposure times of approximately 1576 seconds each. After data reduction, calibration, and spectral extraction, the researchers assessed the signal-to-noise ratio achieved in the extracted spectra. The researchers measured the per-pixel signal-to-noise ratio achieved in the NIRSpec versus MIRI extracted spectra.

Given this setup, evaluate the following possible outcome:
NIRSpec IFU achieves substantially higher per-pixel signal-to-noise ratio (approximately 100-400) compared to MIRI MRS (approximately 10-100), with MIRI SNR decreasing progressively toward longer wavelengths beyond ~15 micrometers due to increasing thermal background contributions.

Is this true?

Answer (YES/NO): NO